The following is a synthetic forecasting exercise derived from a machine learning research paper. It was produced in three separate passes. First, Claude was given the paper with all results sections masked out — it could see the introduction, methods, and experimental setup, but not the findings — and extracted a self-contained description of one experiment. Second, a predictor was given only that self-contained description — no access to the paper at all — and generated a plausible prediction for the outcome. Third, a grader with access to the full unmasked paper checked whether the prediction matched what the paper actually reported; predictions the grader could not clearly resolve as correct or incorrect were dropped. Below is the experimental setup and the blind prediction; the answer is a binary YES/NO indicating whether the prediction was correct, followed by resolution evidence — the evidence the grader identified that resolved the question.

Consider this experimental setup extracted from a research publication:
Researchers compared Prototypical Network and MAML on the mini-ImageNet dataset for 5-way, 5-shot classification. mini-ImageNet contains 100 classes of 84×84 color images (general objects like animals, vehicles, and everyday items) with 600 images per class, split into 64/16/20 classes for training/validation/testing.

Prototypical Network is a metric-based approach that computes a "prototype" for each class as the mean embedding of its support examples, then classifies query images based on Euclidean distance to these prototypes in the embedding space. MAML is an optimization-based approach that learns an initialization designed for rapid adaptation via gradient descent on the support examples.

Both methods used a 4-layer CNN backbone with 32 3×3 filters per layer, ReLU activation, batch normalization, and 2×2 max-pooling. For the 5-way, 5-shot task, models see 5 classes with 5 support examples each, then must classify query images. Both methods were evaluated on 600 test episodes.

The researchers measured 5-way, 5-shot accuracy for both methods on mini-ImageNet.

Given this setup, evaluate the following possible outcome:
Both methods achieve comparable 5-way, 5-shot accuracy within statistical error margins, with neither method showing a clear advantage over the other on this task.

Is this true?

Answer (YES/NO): NO